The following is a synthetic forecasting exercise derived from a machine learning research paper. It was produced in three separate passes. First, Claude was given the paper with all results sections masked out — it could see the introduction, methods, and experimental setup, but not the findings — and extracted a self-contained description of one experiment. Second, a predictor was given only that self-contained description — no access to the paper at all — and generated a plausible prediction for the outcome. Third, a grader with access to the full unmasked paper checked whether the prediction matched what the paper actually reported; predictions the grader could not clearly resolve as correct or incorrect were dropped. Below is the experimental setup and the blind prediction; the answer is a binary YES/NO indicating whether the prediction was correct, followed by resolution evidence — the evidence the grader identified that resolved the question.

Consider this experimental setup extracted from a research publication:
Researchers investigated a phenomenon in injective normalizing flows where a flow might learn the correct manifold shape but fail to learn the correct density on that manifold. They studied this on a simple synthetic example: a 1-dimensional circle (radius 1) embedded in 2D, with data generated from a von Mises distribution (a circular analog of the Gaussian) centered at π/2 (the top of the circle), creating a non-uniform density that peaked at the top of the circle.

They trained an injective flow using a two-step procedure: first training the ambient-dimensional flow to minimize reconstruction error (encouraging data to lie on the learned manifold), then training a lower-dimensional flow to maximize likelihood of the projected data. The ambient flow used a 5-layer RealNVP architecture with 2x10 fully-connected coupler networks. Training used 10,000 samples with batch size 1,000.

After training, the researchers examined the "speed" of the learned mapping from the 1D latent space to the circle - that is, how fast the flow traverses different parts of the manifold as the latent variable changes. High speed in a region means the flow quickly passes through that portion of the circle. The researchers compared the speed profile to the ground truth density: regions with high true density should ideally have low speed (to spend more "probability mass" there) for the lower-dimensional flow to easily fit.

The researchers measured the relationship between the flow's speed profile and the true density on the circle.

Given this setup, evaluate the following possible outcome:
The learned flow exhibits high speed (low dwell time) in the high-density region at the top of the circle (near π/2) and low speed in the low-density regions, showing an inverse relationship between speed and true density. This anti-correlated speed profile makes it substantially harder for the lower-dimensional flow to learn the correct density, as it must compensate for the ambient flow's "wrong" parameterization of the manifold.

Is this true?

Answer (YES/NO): NO